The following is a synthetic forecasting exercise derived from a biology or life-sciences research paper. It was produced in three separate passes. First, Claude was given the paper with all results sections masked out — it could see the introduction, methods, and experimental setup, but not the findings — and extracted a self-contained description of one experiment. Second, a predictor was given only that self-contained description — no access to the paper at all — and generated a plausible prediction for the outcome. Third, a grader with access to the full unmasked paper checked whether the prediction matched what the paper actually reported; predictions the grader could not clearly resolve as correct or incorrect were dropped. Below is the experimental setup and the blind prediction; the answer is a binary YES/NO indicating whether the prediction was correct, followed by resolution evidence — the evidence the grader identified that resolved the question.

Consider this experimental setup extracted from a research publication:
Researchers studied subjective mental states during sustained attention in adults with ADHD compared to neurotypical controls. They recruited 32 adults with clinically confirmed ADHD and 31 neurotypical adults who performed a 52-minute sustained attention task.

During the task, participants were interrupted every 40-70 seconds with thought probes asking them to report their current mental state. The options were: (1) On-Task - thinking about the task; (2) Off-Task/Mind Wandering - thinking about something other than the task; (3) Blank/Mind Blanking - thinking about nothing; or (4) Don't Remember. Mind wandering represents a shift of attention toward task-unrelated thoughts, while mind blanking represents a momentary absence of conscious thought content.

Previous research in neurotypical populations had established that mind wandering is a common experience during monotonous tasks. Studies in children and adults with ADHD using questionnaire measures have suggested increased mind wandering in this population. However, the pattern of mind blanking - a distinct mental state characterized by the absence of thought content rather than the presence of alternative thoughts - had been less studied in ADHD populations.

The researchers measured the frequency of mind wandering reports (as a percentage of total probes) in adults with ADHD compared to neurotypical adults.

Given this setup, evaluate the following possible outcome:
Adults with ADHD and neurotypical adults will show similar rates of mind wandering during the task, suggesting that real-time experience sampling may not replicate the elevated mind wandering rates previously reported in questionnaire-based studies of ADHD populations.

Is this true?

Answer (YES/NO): NO